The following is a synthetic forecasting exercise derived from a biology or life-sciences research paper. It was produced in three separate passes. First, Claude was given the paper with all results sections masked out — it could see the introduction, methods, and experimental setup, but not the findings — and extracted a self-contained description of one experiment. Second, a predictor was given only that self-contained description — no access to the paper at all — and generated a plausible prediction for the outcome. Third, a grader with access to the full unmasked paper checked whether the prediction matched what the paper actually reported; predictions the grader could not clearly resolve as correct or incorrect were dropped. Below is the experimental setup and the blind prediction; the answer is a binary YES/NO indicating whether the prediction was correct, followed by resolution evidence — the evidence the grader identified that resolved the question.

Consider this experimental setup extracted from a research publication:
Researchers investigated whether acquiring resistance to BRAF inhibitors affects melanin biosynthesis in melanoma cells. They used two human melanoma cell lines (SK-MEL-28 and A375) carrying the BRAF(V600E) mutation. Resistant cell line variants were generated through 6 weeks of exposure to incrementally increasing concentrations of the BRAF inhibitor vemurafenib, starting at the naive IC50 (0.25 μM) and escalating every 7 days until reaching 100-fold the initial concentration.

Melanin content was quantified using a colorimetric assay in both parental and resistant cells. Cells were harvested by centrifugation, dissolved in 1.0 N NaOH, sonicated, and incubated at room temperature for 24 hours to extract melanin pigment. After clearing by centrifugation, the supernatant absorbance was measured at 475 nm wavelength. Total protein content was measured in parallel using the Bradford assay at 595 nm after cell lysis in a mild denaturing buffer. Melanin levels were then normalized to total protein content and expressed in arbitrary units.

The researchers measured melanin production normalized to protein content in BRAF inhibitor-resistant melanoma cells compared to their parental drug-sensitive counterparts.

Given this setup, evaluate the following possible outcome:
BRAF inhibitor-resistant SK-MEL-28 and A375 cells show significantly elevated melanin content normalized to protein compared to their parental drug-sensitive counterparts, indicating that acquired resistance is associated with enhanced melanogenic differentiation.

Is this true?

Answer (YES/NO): YES